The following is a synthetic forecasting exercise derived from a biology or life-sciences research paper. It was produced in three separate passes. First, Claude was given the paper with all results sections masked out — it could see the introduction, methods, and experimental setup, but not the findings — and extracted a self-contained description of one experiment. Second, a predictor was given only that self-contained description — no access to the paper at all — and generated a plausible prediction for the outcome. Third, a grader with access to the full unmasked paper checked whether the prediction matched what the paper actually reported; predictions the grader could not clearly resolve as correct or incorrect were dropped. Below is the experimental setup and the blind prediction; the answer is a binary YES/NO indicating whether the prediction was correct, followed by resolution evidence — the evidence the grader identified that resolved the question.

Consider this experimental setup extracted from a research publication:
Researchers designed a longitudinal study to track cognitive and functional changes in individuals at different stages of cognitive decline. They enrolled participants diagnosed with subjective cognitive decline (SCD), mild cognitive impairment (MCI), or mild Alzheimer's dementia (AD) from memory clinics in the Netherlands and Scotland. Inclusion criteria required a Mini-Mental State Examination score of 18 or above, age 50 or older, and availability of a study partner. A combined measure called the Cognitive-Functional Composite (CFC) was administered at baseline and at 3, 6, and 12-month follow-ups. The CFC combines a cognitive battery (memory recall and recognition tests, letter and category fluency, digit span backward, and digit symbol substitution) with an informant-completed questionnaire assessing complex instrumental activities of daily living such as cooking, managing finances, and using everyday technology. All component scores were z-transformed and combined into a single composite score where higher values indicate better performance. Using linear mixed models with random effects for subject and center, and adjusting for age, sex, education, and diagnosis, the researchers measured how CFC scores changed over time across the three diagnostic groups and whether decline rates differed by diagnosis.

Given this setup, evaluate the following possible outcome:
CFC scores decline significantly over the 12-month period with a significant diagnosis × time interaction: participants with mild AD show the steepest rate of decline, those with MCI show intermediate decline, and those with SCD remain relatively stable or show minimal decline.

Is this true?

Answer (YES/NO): NO